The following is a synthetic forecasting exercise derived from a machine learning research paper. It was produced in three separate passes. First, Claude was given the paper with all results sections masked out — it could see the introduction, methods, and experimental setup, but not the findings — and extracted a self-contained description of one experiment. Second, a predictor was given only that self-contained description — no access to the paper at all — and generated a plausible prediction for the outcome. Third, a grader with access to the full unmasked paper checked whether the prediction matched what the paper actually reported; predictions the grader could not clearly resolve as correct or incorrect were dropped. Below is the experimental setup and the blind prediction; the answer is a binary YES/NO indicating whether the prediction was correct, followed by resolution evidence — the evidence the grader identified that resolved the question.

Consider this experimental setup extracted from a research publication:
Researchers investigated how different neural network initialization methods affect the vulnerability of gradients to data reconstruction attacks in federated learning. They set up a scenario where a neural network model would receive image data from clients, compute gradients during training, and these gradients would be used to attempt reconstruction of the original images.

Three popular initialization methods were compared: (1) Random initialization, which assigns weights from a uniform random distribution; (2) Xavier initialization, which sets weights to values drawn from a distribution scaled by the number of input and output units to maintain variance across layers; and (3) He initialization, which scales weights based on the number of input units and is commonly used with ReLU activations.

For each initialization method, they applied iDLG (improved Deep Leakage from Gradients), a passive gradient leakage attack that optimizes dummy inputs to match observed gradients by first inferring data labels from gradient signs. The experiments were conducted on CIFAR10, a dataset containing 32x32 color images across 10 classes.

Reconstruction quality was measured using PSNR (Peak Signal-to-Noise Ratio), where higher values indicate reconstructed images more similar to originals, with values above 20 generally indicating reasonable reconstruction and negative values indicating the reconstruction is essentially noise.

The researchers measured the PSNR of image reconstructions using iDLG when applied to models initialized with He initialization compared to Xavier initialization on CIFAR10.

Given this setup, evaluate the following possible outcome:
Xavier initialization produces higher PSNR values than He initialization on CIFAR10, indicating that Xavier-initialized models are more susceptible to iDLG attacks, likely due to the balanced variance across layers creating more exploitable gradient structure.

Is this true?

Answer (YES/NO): YES